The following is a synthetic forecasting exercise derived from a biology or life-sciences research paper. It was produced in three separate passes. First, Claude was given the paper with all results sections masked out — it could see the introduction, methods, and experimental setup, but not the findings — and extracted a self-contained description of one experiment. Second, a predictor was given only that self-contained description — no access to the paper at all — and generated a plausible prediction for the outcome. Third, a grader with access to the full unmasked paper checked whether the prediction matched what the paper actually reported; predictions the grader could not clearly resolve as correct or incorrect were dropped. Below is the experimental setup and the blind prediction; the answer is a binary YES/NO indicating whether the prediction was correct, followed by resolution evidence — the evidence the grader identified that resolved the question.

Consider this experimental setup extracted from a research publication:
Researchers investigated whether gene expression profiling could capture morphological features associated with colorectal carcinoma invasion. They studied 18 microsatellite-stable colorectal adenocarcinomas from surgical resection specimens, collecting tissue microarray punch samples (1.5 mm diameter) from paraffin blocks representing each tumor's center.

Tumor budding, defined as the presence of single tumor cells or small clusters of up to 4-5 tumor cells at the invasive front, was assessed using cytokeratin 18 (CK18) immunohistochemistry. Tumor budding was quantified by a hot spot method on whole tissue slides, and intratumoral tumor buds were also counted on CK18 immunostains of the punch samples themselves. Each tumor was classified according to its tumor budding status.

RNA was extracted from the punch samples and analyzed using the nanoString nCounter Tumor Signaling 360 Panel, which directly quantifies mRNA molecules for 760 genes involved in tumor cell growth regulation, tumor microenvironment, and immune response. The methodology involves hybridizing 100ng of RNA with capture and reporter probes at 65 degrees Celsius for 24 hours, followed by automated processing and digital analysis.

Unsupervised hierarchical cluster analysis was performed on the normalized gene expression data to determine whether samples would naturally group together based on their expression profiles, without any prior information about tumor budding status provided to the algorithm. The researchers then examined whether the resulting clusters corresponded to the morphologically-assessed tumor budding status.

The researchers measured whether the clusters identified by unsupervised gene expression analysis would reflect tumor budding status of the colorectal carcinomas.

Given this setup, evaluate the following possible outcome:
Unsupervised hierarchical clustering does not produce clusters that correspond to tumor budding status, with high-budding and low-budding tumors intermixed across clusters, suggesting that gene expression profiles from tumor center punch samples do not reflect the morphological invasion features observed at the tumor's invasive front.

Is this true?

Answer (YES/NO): YES